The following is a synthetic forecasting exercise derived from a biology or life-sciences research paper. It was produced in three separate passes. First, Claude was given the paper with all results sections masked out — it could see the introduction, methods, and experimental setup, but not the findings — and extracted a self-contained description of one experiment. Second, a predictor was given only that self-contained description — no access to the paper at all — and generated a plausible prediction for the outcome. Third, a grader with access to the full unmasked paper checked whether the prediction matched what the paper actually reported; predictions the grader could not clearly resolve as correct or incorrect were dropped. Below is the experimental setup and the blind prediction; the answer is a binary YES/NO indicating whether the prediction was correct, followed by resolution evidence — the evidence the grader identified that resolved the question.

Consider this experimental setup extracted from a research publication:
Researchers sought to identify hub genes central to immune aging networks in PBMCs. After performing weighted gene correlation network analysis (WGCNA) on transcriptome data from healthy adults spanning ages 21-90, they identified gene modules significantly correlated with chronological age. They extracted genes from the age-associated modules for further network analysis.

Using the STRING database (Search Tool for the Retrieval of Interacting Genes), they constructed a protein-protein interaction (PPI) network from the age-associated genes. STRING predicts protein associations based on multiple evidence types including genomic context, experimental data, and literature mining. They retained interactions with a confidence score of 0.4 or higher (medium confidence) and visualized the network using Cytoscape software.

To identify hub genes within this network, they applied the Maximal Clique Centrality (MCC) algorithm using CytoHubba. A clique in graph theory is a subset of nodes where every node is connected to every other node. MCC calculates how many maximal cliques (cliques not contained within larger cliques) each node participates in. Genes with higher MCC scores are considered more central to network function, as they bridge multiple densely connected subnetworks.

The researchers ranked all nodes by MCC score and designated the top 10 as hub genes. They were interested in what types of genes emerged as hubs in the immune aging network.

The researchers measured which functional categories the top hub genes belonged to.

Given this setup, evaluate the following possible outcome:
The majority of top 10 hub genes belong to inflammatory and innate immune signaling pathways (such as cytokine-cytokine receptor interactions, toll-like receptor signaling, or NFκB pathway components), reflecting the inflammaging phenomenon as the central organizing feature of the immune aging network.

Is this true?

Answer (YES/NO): NO